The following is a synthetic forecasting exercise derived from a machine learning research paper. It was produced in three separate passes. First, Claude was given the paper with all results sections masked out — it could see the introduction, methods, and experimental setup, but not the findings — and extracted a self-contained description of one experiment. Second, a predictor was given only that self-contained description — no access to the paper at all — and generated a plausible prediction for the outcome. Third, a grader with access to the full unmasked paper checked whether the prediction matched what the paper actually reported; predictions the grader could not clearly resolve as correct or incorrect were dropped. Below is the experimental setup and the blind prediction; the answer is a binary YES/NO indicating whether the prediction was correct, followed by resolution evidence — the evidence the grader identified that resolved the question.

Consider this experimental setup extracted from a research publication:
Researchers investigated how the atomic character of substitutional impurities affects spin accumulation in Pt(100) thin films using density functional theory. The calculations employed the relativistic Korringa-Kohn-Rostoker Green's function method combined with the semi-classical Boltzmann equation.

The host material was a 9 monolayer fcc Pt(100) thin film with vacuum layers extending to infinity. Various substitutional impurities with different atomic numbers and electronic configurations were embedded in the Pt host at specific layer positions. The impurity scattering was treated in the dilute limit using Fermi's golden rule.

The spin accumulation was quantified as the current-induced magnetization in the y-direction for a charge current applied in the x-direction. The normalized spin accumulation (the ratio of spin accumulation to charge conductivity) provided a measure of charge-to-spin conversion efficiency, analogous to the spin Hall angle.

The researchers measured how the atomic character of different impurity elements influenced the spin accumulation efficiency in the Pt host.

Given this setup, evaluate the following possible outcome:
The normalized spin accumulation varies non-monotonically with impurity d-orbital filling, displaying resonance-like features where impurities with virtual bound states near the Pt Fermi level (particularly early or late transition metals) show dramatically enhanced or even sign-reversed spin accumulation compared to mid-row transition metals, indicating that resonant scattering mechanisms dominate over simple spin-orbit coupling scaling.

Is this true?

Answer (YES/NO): NO